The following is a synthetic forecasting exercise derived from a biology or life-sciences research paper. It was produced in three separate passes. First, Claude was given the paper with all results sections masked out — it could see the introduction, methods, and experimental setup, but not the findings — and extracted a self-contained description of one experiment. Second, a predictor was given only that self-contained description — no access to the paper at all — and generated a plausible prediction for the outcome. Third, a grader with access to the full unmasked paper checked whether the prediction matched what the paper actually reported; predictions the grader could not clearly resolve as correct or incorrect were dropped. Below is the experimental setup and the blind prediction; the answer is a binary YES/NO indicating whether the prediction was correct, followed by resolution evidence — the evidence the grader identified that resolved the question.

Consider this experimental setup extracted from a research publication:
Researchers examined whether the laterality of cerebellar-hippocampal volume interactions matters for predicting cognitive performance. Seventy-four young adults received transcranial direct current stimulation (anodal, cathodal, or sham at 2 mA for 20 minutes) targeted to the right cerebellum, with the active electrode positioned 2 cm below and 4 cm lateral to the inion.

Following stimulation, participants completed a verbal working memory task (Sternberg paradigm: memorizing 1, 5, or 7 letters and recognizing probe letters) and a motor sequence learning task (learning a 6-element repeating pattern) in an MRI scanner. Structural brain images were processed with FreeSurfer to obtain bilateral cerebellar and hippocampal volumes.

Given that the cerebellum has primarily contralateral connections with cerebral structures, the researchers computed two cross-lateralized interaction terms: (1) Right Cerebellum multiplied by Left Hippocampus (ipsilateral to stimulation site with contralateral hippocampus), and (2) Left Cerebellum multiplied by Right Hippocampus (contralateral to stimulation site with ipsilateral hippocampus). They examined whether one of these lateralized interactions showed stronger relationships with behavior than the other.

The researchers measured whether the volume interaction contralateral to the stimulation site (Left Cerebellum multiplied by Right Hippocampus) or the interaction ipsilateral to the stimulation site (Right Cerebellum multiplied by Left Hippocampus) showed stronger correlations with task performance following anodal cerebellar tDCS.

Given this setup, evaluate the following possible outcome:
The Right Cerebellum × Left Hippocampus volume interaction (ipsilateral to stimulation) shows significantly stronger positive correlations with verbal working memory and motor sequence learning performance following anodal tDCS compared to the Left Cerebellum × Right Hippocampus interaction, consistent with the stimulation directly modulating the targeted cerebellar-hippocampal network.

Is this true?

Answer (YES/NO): NO